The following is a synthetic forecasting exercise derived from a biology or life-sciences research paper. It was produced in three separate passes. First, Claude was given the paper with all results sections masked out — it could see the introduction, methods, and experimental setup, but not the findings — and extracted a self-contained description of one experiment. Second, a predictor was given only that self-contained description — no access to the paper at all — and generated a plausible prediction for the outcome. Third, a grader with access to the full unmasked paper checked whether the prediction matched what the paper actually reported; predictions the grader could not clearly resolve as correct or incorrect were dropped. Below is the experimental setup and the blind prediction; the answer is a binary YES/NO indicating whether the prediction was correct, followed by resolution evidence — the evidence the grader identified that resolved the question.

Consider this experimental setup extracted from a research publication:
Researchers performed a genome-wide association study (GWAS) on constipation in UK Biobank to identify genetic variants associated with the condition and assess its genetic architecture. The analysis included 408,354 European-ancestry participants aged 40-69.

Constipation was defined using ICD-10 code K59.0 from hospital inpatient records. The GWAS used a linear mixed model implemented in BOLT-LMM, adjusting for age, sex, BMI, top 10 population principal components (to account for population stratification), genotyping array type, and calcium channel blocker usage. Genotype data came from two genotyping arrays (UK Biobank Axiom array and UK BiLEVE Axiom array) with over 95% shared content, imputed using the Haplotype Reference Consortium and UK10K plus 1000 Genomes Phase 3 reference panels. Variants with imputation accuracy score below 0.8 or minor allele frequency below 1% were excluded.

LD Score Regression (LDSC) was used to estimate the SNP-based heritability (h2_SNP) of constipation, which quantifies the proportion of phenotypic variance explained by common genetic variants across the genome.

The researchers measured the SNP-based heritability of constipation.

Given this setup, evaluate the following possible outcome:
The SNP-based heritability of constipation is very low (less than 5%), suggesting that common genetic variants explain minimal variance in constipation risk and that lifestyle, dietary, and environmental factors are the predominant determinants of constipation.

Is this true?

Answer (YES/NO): YES